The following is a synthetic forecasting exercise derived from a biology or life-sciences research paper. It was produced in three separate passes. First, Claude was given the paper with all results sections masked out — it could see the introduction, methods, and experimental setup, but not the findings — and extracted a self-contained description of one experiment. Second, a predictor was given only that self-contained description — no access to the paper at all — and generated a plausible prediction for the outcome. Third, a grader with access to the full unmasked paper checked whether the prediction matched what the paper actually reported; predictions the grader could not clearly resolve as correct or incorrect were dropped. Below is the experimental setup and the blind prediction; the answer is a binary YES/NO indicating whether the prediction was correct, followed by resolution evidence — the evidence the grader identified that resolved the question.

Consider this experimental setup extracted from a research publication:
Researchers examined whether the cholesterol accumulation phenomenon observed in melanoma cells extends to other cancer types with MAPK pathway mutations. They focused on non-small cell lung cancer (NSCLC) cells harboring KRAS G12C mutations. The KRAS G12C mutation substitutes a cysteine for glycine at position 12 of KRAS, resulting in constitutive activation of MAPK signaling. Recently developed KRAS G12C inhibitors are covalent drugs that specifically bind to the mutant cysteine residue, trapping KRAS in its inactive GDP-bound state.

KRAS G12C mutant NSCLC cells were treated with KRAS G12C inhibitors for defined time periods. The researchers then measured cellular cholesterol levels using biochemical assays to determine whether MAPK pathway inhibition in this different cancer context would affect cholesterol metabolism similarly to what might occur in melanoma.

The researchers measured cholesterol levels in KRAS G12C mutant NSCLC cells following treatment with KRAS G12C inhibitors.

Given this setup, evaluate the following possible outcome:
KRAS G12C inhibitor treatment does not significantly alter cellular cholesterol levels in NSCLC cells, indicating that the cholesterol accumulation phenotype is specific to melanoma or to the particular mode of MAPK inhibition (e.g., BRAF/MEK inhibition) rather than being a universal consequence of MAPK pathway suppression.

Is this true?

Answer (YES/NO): NO